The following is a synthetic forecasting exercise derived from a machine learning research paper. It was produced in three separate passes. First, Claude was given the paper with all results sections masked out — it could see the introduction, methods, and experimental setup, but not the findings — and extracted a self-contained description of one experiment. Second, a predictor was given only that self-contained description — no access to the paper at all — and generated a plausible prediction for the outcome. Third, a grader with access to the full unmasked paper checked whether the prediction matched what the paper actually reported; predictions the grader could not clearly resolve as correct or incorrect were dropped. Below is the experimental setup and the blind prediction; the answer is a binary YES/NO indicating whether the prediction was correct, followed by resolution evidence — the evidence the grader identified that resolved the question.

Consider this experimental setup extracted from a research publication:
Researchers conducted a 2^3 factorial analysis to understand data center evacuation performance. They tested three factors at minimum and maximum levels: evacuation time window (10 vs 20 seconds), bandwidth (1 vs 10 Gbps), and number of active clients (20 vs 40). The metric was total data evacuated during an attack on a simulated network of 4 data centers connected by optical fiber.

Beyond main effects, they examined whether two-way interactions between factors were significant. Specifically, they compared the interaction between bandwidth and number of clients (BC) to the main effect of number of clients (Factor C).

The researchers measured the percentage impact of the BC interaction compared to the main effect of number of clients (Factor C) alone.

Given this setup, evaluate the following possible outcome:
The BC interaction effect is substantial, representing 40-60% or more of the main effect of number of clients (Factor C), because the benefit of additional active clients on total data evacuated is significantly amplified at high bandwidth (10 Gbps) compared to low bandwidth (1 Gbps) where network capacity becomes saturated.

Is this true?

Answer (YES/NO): YES